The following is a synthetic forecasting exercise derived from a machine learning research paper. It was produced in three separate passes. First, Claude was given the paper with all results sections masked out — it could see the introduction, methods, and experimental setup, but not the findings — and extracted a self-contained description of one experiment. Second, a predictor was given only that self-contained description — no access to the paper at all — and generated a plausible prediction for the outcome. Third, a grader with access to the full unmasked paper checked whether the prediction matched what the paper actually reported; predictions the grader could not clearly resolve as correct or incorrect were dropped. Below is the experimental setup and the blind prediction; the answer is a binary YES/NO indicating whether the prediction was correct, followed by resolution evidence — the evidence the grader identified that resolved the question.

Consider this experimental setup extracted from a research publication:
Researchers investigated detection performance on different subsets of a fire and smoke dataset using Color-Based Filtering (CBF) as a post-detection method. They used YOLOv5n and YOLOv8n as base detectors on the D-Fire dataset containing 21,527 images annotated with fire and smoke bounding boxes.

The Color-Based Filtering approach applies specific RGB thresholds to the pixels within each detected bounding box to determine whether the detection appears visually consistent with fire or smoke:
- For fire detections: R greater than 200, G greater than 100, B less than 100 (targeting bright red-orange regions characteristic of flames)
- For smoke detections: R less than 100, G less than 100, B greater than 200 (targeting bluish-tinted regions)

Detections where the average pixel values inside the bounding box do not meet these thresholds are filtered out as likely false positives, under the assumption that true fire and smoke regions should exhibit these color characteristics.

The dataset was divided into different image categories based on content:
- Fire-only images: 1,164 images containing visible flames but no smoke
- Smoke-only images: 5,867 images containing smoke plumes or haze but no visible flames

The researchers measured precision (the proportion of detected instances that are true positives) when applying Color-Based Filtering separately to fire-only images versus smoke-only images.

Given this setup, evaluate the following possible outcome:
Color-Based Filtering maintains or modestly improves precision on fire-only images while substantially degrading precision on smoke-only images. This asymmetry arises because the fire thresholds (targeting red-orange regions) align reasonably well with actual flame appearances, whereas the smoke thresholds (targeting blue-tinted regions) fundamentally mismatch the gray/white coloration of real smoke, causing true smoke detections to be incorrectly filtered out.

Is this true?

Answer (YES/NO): NO